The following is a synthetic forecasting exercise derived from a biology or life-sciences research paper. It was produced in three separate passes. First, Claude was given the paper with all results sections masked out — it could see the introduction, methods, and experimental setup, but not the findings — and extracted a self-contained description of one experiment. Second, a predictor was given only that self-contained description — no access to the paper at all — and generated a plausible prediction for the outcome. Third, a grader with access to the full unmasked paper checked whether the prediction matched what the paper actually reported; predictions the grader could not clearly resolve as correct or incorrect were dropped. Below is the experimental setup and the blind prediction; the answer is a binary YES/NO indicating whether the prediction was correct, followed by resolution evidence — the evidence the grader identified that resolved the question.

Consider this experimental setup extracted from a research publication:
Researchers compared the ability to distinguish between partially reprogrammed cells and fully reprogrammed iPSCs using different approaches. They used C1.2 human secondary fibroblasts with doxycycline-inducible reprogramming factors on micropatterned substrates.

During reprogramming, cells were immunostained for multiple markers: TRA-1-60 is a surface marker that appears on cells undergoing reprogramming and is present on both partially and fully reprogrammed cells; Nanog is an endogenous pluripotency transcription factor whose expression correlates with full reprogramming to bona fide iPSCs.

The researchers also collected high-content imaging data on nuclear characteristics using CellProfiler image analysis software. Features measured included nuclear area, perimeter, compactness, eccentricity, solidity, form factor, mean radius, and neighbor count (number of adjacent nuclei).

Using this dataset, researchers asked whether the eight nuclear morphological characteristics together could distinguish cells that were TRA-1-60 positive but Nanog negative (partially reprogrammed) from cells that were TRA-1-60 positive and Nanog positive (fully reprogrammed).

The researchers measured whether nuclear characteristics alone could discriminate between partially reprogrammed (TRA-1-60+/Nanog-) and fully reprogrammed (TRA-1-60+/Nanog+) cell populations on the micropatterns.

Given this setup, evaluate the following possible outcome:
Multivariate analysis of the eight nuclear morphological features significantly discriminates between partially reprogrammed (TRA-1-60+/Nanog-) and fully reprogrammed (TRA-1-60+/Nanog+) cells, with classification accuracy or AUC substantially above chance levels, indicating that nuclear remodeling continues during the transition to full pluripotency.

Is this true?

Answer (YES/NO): YES